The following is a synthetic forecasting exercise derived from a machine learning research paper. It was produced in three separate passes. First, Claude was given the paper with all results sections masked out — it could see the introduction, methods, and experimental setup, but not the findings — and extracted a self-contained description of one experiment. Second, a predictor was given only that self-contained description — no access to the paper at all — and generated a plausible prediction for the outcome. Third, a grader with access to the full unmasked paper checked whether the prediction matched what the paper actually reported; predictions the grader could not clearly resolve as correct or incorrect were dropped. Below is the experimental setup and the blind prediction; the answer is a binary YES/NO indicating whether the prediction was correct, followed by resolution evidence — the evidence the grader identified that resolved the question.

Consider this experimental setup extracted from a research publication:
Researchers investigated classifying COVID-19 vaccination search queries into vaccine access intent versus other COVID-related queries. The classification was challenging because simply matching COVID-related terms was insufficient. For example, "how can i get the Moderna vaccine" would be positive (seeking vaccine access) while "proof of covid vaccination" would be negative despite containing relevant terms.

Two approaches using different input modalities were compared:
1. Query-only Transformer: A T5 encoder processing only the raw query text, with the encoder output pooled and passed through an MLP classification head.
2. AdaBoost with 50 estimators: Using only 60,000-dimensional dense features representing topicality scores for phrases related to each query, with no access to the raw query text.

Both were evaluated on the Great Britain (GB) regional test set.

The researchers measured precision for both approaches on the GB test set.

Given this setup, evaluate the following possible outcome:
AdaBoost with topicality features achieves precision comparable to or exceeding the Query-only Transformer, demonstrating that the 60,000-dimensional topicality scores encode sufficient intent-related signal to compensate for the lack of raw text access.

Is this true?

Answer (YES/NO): YES